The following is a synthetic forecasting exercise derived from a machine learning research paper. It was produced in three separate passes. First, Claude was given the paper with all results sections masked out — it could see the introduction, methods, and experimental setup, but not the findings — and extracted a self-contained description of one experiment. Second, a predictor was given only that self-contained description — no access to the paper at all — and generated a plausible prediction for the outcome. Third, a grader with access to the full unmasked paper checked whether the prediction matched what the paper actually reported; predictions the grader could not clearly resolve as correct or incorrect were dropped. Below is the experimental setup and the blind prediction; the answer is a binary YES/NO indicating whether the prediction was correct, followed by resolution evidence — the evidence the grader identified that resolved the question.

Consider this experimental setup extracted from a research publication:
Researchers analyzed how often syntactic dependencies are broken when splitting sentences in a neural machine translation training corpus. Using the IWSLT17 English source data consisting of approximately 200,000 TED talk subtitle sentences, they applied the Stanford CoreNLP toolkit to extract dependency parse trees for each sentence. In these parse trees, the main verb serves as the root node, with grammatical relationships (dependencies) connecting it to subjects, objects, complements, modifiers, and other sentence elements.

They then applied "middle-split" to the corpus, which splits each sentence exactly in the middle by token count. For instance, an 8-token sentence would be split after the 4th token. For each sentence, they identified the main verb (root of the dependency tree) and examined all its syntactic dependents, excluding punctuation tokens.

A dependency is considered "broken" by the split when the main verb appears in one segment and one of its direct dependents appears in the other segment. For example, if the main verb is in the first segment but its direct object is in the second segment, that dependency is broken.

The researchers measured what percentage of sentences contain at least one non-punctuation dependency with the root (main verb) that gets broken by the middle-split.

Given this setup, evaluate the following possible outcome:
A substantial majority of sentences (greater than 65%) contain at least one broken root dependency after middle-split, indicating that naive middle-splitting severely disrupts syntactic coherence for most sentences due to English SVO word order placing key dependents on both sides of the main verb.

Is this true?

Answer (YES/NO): YES